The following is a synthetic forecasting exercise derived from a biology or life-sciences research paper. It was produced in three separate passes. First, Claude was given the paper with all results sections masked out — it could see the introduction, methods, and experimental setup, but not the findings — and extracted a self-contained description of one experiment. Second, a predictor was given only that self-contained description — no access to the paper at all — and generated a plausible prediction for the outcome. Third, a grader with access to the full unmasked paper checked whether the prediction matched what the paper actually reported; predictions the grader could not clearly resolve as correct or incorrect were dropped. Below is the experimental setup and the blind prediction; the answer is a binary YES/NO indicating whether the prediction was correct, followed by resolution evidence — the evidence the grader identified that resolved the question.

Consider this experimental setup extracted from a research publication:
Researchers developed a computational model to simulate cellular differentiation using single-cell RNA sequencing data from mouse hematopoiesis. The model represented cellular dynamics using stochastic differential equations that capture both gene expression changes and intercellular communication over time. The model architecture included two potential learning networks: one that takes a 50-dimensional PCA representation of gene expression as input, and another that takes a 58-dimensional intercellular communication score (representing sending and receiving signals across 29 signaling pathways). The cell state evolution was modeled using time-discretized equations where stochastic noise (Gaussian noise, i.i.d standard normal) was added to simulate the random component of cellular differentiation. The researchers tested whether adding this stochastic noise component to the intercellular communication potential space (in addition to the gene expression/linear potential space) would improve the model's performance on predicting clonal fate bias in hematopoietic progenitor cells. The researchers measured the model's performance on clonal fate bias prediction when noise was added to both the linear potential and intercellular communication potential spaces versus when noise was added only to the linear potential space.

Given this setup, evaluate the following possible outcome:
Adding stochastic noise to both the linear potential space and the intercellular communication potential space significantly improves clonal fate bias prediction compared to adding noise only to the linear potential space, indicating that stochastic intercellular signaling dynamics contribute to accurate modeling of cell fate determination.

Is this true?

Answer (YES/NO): NO